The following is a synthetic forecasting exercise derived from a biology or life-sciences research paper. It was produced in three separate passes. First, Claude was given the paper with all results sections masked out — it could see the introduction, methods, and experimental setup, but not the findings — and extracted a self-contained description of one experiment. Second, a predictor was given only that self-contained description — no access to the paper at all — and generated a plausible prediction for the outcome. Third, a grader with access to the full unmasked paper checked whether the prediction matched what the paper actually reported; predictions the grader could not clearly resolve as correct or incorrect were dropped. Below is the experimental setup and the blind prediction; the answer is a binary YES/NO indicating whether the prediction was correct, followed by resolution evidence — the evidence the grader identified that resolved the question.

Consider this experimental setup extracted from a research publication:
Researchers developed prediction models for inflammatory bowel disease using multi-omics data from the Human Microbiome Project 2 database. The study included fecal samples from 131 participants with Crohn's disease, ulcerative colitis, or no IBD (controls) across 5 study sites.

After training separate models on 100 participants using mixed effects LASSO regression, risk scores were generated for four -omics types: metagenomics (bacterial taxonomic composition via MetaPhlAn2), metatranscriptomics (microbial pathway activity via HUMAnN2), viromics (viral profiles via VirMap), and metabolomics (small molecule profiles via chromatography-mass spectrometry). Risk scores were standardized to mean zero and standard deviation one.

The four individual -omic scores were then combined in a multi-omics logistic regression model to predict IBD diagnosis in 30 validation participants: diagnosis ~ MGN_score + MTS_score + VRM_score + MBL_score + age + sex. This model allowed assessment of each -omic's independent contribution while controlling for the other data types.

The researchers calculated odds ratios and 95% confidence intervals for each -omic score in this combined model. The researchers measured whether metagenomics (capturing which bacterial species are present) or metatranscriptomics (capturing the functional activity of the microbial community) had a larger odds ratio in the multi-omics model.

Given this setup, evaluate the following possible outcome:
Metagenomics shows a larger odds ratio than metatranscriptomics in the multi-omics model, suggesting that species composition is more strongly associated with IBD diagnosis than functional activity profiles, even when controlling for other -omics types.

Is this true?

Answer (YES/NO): NO